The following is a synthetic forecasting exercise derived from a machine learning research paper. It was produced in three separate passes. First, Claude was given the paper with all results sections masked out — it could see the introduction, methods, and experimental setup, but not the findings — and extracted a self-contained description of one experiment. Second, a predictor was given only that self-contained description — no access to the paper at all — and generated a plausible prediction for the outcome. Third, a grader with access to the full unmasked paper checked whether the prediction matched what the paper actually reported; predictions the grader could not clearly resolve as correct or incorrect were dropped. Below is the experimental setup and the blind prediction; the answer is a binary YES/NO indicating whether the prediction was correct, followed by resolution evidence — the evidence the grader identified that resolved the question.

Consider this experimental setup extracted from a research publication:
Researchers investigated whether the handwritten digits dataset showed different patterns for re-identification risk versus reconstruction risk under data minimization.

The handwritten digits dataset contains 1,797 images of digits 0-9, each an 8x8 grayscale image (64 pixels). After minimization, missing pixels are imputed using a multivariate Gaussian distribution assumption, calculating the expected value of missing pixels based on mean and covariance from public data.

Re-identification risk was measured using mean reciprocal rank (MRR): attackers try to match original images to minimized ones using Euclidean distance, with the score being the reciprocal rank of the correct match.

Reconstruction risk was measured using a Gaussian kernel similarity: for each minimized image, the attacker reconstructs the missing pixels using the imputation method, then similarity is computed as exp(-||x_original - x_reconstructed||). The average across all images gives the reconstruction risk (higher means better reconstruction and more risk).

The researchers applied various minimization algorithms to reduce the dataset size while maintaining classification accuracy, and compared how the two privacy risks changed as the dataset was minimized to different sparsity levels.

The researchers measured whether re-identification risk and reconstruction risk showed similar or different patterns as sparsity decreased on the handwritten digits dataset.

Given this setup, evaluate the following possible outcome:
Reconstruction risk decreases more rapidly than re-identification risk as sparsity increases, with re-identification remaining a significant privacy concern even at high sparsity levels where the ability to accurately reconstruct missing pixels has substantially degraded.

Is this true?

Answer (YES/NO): YES